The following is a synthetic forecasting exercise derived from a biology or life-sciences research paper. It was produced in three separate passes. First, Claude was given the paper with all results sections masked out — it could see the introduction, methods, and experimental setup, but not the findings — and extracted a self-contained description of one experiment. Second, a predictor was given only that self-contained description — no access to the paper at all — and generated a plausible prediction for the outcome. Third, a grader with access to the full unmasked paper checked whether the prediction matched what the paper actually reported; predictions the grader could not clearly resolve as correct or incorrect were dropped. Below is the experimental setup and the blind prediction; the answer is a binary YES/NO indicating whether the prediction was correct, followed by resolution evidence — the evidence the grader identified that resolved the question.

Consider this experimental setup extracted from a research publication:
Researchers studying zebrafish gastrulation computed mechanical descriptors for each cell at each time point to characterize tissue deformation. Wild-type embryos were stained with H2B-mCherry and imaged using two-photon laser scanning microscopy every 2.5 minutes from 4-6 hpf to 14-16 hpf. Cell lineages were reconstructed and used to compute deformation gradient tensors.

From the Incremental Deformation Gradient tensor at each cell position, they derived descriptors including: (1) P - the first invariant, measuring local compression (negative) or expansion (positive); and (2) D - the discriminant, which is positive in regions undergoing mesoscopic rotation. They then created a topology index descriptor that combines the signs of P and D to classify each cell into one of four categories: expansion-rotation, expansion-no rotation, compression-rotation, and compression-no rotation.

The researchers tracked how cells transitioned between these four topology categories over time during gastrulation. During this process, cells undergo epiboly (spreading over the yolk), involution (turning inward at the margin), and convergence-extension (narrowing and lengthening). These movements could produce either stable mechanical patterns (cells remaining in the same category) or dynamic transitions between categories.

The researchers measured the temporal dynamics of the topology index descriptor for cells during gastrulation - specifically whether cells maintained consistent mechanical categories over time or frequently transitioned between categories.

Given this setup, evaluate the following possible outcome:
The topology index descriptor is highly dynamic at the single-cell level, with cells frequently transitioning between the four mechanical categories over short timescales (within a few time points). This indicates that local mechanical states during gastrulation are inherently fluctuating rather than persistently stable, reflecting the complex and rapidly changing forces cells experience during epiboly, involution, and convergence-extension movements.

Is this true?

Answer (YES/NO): YES